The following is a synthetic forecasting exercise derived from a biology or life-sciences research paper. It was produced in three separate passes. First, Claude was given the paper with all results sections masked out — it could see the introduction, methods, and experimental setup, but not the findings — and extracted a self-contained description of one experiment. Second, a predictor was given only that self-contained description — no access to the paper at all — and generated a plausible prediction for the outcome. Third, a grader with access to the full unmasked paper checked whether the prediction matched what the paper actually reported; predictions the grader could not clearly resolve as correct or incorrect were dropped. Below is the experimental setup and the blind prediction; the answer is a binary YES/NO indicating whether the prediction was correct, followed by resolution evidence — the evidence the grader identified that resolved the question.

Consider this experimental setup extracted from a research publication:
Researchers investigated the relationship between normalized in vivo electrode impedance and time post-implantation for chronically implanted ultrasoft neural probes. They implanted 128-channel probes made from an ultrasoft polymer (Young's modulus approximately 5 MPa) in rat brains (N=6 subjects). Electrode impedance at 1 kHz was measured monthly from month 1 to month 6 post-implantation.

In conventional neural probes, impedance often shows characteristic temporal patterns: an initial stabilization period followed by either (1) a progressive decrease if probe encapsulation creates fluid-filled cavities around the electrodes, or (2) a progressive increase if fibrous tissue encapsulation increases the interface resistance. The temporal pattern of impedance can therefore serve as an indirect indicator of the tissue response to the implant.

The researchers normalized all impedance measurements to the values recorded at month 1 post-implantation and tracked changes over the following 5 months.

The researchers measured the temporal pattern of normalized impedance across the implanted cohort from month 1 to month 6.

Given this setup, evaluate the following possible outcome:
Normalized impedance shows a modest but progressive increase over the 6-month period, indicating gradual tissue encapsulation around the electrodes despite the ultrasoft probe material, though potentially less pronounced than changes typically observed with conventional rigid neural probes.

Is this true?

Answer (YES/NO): NO